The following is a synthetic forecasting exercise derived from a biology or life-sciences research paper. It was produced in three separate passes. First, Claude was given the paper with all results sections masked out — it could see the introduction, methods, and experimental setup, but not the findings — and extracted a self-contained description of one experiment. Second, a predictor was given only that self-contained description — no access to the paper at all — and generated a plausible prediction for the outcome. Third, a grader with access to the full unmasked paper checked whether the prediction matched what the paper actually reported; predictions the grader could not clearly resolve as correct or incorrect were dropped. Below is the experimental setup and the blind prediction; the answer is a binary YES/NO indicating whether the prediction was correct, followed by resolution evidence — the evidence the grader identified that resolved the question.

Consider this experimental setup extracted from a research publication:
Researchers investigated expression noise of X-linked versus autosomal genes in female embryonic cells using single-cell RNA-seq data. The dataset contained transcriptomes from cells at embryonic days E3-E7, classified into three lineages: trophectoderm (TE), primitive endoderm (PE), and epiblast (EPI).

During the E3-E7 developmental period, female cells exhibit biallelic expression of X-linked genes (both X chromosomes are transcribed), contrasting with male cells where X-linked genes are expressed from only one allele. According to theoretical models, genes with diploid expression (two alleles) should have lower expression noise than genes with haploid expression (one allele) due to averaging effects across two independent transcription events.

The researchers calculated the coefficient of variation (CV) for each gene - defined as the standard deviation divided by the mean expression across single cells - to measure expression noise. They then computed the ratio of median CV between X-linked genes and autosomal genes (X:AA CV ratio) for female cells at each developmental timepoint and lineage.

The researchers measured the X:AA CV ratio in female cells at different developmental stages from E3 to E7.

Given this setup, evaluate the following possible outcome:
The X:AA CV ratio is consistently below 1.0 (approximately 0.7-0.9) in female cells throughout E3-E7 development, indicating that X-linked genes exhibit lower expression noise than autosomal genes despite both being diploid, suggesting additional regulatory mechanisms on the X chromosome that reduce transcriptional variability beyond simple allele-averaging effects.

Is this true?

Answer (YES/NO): NO